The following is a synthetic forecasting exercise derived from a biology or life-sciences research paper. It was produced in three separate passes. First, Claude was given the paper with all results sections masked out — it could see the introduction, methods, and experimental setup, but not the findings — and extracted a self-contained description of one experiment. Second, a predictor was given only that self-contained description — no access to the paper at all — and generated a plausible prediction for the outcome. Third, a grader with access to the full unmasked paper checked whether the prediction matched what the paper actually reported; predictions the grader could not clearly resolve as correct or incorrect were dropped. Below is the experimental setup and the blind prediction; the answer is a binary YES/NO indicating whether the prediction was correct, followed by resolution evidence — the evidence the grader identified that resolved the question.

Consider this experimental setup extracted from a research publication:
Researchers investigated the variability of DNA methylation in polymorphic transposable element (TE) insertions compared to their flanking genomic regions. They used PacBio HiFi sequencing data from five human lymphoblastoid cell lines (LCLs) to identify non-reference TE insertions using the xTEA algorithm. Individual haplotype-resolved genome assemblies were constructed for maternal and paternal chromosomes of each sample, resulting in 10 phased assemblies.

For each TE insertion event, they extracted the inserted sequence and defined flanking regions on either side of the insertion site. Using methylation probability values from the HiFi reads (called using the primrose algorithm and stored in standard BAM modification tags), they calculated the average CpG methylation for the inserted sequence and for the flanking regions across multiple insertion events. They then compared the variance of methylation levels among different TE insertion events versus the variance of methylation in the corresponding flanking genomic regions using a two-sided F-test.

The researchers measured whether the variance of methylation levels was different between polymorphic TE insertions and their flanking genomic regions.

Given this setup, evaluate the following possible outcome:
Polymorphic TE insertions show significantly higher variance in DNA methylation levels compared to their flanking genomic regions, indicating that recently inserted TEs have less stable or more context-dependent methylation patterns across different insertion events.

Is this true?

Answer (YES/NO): NO